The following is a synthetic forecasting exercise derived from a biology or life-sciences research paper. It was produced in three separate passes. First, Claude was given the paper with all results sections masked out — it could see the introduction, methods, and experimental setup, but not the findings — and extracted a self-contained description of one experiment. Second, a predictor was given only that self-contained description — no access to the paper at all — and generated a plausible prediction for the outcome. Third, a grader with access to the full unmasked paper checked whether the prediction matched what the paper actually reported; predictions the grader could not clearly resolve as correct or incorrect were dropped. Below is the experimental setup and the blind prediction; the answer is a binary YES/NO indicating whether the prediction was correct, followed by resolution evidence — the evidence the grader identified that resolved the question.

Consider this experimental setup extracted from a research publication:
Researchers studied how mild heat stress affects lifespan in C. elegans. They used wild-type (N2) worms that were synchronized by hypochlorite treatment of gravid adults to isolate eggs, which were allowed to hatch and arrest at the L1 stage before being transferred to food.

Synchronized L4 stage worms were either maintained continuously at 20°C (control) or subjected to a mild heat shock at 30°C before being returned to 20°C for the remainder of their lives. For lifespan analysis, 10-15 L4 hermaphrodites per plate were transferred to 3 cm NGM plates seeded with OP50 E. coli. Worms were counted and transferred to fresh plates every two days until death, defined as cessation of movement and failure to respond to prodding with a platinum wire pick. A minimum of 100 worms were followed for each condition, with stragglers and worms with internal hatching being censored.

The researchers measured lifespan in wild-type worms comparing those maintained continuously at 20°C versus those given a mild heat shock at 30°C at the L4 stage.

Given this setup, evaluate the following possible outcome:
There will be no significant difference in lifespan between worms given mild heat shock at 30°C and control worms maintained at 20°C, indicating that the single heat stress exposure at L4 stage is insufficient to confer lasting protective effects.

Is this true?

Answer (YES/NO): NO